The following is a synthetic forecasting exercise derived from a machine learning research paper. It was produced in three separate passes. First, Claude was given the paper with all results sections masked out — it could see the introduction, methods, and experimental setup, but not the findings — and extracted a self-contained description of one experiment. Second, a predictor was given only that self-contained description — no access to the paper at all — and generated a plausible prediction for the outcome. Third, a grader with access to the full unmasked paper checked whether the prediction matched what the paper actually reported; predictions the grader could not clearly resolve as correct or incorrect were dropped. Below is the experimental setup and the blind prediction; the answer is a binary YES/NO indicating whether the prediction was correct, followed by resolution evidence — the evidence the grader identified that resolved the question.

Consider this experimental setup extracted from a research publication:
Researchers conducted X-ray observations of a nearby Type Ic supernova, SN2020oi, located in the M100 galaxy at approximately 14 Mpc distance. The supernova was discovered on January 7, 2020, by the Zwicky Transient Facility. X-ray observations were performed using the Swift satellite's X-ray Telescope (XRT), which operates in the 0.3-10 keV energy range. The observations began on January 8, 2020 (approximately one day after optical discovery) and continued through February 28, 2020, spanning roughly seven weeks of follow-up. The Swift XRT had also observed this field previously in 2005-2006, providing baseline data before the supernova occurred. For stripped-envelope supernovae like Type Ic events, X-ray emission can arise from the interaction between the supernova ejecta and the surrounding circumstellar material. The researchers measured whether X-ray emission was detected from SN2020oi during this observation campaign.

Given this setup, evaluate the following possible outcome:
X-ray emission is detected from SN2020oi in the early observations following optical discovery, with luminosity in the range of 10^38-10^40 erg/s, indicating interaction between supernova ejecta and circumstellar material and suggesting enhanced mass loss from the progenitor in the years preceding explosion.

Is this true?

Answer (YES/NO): NO